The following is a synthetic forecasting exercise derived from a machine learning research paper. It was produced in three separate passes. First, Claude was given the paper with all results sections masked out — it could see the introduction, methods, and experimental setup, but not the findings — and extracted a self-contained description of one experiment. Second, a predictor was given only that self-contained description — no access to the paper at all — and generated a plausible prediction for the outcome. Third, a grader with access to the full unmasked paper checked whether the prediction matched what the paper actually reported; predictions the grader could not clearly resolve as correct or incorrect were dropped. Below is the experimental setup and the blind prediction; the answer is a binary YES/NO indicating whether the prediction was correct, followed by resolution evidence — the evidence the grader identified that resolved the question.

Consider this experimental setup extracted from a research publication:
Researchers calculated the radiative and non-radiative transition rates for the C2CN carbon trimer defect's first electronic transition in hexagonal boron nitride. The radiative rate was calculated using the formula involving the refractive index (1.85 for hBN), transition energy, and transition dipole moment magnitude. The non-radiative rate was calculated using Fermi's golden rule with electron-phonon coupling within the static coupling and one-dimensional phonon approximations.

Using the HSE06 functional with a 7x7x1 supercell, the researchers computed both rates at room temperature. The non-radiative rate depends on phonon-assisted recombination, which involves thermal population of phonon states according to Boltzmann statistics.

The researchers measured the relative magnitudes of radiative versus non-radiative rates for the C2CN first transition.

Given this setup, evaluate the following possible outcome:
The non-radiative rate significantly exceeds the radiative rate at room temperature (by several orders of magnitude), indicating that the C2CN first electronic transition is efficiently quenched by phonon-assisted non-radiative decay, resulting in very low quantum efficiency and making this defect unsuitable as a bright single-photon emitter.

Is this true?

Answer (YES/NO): NO